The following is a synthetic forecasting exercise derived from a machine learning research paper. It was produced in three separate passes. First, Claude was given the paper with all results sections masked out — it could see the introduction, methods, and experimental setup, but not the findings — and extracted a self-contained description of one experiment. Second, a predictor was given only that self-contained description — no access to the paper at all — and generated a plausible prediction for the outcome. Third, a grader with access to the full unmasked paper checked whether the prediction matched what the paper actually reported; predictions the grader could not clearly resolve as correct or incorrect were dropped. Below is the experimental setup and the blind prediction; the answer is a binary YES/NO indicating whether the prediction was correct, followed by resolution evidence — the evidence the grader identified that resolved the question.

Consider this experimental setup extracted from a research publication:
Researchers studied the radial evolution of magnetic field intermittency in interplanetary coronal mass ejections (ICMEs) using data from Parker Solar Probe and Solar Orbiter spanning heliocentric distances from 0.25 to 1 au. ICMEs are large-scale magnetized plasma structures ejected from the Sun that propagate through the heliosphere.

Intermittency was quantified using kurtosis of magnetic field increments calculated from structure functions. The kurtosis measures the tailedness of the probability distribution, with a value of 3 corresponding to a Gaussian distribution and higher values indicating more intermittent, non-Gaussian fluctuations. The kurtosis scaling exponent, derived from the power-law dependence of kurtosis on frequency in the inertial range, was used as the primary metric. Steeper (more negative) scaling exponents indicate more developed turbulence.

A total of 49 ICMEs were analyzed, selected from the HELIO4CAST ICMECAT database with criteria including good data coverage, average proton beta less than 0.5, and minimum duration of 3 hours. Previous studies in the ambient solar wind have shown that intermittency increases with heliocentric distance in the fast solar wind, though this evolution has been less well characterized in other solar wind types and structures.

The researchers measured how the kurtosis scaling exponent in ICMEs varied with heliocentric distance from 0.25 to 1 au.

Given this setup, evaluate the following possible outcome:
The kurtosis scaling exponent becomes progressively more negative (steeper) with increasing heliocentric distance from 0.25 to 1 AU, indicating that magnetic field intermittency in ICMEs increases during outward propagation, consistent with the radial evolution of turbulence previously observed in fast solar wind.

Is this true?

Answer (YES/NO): NO